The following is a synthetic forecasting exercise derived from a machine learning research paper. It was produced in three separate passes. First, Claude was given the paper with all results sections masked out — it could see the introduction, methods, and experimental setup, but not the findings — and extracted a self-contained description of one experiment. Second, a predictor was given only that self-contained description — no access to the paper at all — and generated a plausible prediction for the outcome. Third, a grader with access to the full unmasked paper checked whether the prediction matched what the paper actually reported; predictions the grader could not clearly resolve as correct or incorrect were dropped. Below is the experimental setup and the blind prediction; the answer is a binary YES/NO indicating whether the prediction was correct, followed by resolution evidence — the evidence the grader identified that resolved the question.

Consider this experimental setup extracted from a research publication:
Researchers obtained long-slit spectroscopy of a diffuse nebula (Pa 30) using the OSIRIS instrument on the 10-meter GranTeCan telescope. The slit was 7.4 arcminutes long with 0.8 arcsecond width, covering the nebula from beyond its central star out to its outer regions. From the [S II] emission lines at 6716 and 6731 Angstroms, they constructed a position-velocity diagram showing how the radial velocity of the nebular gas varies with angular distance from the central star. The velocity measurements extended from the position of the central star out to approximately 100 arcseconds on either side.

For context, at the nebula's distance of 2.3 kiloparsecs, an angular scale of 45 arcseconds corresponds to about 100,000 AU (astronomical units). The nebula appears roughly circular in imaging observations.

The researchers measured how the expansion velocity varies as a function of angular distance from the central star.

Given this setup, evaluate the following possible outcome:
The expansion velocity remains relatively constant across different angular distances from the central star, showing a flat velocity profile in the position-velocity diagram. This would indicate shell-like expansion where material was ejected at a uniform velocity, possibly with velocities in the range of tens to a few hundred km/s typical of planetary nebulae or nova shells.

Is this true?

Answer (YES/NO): NO